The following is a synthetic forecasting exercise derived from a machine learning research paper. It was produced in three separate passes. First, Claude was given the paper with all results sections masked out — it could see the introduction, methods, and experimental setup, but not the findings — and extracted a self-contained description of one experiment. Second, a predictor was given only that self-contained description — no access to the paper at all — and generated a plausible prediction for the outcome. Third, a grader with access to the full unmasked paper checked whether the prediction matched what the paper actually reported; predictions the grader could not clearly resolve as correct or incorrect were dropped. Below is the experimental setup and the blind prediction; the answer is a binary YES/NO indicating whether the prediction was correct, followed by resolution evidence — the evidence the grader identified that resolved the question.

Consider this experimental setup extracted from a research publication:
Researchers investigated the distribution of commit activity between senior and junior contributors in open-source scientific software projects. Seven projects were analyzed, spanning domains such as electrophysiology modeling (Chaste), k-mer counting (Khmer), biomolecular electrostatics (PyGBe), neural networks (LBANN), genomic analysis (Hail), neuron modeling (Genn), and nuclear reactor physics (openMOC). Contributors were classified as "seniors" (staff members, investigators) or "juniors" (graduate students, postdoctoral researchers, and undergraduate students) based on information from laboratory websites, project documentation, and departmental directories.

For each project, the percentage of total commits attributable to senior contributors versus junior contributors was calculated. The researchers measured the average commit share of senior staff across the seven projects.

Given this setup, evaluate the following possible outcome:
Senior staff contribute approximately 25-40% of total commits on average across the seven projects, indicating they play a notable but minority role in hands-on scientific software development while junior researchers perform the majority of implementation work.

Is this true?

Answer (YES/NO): NO